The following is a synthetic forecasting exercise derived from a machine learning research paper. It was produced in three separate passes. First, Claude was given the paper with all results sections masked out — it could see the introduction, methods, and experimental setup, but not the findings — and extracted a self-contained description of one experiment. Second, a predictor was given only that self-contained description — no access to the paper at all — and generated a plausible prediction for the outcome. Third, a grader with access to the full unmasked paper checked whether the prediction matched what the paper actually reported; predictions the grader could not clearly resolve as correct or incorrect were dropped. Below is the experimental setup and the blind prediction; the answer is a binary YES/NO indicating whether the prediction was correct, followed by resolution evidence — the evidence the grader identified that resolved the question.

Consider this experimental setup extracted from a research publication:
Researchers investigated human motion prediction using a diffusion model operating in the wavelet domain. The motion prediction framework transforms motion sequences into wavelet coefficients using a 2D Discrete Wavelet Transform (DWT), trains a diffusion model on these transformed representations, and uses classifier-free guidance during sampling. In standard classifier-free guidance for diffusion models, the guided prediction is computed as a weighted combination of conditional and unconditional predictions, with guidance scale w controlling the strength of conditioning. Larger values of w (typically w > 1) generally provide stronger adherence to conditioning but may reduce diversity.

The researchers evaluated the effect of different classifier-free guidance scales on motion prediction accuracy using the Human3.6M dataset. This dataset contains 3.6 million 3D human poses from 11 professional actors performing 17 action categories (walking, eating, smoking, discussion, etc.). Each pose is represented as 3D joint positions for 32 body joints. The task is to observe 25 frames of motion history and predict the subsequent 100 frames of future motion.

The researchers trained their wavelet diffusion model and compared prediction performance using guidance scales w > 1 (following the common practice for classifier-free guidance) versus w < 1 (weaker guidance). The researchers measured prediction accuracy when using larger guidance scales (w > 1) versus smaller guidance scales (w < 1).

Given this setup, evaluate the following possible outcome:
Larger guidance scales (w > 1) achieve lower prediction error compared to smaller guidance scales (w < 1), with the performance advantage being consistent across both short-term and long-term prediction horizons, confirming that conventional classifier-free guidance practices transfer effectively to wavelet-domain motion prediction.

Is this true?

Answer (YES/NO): NO